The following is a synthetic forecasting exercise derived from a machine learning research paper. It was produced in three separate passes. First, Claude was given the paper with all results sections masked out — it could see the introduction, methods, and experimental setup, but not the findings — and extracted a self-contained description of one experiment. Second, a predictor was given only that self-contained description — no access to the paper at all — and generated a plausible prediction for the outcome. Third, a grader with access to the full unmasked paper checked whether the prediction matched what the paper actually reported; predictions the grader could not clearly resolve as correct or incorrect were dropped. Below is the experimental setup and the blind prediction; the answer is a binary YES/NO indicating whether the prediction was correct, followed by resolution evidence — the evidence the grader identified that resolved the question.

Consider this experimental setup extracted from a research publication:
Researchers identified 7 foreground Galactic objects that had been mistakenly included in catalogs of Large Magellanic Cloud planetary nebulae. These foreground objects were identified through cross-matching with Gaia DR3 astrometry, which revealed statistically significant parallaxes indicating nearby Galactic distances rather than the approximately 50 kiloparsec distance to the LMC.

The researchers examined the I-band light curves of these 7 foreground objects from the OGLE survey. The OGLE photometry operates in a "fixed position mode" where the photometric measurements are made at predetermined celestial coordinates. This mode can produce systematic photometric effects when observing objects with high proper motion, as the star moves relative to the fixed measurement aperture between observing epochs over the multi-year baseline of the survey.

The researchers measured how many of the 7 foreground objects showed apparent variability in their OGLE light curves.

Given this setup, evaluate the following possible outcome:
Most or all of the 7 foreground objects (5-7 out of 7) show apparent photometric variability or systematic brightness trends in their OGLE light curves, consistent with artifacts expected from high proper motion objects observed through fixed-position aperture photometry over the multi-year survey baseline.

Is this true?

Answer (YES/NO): YES